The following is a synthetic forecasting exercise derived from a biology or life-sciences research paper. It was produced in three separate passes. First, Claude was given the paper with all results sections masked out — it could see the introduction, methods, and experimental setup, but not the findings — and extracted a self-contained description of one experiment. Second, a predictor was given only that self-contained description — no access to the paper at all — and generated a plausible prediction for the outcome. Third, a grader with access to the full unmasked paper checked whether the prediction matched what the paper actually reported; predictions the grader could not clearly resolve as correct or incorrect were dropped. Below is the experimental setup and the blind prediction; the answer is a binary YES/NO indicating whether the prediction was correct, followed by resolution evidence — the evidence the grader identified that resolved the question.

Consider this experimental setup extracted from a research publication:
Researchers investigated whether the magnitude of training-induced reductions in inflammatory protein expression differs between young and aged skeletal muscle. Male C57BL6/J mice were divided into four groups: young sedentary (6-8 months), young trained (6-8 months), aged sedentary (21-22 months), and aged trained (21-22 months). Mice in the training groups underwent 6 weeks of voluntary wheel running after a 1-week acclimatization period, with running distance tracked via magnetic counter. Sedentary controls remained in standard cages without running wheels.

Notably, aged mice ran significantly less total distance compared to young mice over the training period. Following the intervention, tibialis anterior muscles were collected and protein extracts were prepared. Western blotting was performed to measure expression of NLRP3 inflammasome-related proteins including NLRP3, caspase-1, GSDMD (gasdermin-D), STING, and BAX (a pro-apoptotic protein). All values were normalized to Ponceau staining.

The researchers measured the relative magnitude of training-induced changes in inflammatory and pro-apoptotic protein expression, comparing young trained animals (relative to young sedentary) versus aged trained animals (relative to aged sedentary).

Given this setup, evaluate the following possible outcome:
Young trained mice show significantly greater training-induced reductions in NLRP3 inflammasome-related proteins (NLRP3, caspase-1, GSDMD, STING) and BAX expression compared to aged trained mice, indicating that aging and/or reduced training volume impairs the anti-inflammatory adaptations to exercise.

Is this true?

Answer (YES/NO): NO